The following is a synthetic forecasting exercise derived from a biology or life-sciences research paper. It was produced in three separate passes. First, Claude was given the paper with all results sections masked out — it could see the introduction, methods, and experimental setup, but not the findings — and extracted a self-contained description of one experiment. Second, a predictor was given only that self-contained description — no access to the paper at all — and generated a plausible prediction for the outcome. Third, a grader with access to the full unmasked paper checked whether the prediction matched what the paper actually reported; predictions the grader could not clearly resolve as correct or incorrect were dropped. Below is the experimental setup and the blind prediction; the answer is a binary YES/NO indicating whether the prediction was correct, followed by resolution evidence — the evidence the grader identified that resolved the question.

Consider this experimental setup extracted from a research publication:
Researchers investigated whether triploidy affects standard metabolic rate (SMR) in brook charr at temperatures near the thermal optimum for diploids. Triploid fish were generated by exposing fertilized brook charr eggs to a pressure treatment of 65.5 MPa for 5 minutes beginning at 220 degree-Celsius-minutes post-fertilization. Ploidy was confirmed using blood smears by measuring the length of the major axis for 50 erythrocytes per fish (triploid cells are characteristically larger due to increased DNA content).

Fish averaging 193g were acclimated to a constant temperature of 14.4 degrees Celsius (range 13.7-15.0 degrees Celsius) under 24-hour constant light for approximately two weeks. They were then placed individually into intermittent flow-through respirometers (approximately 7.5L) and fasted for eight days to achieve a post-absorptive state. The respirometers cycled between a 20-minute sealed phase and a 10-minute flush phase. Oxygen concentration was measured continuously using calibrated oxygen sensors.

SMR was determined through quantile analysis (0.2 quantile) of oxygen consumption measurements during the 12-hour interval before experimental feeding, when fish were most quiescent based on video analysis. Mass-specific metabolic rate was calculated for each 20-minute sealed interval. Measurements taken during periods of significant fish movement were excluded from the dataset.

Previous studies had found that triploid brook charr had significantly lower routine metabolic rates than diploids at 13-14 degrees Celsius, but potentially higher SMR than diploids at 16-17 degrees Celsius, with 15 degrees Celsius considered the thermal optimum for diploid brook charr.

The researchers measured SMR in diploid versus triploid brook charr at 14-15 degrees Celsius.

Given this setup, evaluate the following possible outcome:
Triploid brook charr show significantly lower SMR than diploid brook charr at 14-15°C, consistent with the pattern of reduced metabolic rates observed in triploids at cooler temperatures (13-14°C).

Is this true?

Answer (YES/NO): YES